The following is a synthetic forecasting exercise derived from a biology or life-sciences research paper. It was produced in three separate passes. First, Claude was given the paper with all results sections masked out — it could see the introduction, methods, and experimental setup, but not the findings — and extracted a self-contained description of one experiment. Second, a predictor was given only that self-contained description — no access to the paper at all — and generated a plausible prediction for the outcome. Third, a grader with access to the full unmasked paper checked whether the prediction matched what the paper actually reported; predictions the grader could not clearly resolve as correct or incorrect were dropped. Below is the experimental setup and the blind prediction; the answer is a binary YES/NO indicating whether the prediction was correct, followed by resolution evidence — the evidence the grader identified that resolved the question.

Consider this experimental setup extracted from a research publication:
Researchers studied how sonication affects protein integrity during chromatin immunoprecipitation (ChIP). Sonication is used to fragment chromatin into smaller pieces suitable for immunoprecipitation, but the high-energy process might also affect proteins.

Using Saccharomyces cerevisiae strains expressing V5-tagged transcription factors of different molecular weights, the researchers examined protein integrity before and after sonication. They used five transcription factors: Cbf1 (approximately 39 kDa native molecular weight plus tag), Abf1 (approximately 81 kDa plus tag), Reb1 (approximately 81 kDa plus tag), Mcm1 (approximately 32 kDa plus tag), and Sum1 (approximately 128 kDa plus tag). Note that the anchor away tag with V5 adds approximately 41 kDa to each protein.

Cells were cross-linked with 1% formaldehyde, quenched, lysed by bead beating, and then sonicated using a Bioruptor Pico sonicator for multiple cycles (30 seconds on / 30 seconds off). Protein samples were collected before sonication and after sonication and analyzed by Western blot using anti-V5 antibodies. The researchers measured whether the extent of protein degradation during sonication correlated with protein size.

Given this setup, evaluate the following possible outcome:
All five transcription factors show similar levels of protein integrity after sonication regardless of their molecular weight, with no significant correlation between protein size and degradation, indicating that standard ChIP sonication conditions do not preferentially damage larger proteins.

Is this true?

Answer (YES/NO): NO